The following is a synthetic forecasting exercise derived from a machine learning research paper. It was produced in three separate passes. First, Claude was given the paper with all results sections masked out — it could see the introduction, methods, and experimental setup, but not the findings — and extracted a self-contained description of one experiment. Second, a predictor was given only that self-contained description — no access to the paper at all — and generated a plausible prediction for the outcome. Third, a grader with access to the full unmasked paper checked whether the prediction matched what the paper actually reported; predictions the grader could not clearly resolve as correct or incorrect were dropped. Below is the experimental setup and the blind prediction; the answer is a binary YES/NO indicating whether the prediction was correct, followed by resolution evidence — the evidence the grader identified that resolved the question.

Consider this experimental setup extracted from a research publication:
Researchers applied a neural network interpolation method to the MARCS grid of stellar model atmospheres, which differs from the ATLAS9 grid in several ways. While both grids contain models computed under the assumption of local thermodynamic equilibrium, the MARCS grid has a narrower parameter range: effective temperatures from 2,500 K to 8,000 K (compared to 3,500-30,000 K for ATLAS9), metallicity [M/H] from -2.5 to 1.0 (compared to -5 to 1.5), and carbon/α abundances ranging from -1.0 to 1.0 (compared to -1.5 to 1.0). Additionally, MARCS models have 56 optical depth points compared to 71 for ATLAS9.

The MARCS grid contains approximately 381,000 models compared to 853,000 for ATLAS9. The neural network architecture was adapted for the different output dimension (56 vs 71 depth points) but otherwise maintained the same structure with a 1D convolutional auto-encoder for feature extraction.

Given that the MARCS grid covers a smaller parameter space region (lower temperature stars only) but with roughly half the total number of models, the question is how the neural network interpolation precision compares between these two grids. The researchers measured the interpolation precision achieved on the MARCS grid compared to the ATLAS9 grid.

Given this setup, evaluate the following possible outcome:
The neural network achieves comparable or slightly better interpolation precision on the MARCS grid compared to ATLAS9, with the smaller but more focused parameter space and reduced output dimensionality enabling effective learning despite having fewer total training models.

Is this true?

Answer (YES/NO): YES